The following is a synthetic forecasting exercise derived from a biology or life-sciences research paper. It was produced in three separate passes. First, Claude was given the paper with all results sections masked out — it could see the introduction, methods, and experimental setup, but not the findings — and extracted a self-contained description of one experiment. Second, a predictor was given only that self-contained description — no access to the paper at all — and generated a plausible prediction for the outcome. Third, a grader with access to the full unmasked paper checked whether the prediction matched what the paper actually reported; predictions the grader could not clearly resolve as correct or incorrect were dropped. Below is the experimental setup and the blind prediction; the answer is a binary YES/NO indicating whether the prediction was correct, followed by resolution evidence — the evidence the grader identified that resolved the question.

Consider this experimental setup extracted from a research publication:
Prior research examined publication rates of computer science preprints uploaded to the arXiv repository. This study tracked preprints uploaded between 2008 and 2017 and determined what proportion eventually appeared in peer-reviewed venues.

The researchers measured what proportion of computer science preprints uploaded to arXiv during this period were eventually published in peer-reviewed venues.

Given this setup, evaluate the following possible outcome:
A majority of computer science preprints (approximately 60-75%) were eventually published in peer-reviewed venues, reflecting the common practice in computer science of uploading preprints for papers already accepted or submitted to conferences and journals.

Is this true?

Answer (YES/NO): NO